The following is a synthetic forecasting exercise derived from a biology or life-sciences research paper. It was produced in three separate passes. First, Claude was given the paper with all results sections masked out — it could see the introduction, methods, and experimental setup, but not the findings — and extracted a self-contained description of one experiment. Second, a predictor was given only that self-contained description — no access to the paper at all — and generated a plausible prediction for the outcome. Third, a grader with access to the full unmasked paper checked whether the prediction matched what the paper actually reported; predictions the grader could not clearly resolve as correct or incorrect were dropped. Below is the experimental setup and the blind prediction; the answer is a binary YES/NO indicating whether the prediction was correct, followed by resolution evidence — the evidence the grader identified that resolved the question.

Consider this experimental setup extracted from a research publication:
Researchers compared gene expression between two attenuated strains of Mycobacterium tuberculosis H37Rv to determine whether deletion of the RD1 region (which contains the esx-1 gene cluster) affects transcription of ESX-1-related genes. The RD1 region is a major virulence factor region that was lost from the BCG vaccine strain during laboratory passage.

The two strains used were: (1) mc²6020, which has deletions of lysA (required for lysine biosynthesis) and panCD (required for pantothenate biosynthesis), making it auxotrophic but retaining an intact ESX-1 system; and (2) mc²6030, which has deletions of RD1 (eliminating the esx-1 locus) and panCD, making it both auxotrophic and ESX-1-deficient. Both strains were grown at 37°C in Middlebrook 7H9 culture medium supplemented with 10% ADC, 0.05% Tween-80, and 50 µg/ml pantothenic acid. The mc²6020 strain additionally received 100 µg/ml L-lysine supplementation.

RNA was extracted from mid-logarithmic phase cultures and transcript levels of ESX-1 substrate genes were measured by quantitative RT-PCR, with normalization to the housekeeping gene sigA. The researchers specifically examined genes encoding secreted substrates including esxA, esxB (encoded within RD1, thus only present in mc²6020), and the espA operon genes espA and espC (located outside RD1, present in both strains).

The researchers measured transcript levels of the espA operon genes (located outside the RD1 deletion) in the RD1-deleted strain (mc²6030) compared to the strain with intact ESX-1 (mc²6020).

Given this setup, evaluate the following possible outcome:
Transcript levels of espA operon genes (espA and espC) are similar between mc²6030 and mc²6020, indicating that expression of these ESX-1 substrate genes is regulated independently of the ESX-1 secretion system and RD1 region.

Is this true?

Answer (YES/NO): YES